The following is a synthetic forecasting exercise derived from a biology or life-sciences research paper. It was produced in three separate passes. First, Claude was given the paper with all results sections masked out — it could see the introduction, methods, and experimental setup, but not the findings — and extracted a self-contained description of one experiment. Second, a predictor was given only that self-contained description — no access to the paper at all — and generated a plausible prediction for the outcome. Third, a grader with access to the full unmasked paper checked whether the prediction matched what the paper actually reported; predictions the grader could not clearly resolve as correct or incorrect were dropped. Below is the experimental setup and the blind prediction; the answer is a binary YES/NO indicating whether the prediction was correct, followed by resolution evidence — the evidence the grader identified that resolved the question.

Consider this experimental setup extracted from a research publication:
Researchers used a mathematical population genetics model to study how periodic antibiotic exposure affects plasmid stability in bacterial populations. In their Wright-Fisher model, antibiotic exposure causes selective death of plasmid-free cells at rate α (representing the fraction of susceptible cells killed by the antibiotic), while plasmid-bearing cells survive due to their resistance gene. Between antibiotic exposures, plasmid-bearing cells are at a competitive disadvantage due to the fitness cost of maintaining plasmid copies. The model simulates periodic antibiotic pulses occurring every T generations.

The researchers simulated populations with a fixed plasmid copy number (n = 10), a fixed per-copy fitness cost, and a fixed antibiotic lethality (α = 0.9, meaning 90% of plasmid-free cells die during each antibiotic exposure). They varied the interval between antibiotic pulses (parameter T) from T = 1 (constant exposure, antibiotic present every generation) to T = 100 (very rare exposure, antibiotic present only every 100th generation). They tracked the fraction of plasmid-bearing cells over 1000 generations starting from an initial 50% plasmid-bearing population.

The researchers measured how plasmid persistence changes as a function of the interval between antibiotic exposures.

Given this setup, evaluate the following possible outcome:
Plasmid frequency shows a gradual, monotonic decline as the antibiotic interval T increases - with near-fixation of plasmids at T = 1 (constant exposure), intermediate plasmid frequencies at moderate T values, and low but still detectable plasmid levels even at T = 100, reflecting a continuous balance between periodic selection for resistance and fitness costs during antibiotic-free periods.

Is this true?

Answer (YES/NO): NO